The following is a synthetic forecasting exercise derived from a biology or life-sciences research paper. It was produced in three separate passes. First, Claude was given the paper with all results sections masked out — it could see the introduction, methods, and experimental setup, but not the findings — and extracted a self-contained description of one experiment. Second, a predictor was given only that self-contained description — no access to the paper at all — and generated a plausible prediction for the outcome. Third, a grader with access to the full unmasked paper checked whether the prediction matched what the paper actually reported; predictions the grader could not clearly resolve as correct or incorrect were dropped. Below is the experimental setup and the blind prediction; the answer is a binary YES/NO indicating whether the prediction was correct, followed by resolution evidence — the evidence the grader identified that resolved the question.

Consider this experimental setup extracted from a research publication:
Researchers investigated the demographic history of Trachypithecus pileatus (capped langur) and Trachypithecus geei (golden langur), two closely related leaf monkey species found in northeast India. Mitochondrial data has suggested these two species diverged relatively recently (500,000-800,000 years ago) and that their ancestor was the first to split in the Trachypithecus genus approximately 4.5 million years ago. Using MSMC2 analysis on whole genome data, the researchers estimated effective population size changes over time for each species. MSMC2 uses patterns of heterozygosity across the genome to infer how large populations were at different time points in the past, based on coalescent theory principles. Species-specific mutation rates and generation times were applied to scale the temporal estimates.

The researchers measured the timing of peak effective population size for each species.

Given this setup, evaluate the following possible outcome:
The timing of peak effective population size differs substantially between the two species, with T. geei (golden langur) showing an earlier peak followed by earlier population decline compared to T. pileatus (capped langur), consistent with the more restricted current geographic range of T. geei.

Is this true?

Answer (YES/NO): NO